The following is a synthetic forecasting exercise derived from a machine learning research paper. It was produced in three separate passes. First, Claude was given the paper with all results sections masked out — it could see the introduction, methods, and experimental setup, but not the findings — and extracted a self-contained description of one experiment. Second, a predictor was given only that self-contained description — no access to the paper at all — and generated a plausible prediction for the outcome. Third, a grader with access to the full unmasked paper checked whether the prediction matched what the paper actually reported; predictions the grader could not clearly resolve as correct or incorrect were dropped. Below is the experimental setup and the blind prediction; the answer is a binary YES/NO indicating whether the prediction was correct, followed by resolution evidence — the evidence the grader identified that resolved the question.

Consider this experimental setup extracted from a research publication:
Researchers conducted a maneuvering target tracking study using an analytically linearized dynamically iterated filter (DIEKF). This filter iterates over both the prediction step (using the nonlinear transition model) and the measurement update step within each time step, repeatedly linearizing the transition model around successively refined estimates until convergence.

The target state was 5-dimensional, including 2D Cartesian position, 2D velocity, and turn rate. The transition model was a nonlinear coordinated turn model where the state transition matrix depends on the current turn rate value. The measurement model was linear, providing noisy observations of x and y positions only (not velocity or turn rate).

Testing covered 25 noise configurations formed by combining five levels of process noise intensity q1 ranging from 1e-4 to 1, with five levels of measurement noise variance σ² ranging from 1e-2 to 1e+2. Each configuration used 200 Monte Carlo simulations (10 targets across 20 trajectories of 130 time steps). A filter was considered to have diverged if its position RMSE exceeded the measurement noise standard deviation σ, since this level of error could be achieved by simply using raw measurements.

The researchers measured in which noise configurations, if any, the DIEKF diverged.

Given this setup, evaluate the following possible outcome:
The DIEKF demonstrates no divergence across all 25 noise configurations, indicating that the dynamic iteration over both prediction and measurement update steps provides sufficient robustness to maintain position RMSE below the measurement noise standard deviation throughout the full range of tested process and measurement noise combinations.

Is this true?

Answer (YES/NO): NO